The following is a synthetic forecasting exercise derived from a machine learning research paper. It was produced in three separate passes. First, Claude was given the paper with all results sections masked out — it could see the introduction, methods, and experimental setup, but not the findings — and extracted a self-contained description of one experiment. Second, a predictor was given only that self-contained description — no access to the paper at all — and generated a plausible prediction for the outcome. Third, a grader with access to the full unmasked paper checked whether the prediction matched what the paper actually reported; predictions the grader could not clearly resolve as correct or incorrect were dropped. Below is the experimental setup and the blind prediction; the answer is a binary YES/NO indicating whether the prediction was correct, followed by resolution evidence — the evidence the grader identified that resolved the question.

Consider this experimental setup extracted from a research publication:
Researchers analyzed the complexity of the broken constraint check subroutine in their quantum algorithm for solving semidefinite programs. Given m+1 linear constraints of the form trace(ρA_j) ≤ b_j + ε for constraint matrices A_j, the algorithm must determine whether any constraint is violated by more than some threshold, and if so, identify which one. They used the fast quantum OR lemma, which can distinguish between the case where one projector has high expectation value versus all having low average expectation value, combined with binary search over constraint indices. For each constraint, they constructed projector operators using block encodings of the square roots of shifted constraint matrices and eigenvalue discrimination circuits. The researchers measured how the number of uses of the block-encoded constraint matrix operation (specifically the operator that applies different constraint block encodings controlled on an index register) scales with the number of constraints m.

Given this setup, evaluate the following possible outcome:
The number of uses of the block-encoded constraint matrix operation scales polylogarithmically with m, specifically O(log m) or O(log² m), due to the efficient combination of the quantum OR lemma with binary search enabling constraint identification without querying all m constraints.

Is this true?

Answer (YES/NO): NO